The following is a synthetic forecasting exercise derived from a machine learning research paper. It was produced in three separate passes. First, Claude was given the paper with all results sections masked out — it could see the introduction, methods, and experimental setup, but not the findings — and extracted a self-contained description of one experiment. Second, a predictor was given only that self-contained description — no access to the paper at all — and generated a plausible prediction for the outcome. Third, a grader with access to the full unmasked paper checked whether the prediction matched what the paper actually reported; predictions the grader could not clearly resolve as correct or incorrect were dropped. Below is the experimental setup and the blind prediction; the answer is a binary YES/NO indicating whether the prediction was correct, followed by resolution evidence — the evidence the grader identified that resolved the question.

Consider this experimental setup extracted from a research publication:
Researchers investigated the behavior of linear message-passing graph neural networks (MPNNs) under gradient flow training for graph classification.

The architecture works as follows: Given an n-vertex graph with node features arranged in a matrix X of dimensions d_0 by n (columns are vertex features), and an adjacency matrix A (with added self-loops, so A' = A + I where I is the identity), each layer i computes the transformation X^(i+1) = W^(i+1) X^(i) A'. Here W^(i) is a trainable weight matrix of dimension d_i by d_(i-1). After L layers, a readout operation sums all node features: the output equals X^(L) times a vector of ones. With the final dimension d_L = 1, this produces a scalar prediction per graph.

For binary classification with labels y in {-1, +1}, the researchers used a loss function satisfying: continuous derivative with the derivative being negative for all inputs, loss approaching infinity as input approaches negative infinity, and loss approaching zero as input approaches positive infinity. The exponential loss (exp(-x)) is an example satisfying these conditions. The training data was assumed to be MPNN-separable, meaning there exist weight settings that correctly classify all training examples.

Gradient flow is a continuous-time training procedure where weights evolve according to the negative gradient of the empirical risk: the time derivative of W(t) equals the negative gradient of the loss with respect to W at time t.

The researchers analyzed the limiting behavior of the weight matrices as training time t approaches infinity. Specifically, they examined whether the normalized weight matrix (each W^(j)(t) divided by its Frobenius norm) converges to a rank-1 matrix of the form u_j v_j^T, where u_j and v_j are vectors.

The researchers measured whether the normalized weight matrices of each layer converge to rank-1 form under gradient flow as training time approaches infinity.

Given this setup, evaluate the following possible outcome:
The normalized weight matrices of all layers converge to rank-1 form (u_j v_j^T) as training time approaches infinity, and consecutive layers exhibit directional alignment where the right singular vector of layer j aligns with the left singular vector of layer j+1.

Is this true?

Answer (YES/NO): NO